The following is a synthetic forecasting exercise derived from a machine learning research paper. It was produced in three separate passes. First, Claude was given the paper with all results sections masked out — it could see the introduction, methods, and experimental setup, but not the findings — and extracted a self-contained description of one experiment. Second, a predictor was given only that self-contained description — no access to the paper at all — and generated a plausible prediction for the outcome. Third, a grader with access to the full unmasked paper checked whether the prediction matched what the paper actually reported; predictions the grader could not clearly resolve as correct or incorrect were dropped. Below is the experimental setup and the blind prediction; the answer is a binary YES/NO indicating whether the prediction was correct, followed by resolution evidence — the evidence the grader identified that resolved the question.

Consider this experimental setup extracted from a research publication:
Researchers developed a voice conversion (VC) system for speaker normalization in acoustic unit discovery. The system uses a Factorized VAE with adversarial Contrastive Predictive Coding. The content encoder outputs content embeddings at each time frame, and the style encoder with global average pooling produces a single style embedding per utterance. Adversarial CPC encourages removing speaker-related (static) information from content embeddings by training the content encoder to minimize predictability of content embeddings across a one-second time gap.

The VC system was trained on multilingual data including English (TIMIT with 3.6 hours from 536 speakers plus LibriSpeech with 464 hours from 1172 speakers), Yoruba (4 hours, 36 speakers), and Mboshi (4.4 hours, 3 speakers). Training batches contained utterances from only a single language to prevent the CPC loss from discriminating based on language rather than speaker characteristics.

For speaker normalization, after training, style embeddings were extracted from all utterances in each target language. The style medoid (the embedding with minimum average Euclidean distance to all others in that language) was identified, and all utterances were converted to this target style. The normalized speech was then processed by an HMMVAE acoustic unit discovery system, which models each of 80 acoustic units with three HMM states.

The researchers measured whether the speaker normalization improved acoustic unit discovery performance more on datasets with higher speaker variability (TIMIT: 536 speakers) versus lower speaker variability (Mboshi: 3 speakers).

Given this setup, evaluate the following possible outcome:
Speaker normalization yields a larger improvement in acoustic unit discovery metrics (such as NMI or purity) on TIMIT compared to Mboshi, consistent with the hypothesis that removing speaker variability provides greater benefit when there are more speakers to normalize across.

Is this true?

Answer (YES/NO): YES